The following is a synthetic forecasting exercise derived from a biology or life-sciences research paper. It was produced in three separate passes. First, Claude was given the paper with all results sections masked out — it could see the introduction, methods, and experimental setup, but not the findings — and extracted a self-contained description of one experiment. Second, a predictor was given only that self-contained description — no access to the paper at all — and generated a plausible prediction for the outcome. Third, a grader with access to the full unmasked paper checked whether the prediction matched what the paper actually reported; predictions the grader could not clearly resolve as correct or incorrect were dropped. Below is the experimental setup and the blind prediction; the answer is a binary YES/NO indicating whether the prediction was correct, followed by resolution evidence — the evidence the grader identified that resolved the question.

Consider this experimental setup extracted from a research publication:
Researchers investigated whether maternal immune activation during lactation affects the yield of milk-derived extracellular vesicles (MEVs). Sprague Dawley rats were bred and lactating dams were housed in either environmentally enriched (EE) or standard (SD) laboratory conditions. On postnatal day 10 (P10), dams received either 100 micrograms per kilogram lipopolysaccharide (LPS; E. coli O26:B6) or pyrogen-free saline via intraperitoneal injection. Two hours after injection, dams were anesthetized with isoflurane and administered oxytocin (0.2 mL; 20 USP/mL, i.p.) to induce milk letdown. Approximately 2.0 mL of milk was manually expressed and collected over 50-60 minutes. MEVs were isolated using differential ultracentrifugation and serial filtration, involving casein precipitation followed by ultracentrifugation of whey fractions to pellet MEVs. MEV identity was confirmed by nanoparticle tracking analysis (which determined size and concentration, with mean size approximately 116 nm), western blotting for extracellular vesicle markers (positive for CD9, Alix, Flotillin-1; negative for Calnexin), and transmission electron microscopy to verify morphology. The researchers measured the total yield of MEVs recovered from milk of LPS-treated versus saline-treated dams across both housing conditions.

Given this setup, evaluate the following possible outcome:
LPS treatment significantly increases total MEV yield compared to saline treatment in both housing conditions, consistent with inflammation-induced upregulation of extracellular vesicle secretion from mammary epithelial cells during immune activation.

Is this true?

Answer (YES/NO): NO